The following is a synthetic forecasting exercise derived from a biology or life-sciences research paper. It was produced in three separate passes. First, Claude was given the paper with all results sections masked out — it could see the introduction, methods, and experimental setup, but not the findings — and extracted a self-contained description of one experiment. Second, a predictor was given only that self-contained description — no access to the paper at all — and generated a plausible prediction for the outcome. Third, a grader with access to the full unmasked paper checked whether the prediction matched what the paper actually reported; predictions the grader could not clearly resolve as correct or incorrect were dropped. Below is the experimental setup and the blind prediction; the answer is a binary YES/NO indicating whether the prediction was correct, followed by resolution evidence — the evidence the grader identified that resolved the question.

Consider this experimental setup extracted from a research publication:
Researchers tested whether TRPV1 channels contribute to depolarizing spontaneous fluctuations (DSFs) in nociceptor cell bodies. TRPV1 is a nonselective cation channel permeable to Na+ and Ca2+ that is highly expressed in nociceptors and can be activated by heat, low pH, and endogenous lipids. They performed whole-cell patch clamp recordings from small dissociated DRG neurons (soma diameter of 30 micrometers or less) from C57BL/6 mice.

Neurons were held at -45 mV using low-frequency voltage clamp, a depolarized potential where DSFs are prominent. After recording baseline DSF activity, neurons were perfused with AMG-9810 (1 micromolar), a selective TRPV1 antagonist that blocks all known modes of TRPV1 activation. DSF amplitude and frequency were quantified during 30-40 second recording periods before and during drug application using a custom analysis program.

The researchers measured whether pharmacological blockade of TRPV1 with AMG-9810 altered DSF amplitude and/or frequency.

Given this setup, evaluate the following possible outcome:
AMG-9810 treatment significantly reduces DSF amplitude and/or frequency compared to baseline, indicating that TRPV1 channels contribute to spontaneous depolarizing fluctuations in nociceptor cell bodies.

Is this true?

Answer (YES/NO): YES